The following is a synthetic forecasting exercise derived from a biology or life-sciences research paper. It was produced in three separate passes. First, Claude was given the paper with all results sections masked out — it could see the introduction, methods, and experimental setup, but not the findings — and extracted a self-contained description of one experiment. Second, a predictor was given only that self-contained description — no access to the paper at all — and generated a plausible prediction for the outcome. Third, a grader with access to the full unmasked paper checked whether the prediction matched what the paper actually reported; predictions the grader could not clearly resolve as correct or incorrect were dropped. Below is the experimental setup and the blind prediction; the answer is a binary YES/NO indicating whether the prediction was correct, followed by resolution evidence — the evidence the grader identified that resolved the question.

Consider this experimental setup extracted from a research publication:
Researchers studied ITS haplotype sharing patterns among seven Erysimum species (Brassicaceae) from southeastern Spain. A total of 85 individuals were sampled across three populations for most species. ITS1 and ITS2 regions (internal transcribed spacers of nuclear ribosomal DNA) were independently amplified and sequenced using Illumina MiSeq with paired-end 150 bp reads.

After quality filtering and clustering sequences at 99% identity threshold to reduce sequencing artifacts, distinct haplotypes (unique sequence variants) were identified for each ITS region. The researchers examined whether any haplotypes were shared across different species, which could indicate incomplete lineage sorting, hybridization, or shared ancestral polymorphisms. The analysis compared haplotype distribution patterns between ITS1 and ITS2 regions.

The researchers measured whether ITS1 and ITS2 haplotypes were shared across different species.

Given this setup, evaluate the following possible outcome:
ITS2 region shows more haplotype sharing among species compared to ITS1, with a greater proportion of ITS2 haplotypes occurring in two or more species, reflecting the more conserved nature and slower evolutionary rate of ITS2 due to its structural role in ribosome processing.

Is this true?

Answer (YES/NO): NO